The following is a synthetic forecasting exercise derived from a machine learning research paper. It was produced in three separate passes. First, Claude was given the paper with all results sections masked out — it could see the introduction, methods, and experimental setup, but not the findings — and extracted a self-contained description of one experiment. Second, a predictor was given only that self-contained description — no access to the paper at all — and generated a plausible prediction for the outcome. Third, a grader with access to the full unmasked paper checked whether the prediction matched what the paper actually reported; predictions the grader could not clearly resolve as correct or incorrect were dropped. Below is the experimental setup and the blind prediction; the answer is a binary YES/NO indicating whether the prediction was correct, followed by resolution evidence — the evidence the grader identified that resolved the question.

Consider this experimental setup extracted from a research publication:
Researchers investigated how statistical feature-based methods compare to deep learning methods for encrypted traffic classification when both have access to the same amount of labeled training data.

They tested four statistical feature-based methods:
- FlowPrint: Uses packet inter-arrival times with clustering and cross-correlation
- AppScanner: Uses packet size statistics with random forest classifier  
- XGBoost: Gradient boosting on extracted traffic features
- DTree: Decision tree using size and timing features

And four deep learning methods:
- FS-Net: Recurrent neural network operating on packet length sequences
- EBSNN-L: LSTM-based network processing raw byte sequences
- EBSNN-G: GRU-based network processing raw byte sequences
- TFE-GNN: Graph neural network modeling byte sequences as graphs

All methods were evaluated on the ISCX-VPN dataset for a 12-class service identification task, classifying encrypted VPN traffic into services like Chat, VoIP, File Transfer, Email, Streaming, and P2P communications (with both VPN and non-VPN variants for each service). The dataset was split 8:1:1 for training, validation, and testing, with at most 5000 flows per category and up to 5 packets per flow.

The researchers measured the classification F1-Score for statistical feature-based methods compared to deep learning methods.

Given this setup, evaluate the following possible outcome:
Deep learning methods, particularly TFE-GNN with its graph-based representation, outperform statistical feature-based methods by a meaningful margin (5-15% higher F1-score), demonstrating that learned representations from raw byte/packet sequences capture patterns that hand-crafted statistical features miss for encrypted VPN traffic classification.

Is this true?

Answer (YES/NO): NO